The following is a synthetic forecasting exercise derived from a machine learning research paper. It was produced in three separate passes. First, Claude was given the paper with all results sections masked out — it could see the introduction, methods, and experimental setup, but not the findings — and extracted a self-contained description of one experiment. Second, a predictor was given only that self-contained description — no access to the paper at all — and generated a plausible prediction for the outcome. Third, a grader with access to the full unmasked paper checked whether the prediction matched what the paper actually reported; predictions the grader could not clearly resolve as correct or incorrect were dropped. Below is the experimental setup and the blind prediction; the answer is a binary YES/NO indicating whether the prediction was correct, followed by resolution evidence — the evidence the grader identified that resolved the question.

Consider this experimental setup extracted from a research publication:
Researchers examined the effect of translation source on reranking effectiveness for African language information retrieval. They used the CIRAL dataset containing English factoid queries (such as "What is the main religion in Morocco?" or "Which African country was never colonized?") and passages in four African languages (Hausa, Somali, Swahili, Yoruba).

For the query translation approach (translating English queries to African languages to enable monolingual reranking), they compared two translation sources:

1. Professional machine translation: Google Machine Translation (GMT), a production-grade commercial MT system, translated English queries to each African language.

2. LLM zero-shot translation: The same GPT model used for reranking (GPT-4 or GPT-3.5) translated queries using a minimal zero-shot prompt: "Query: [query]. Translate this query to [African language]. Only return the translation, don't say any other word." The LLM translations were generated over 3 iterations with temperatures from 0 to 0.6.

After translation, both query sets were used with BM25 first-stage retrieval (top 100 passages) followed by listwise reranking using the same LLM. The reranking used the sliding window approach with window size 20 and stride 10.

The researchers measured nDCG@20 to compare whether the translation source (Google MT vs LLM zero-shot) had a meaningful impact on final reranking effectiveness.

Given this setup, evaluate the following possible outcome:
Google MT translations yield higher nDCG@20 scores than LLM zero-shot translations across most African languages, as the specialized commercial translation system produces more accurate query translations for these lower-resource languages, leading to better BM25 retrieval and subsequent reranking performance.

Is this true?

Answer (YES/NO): NO